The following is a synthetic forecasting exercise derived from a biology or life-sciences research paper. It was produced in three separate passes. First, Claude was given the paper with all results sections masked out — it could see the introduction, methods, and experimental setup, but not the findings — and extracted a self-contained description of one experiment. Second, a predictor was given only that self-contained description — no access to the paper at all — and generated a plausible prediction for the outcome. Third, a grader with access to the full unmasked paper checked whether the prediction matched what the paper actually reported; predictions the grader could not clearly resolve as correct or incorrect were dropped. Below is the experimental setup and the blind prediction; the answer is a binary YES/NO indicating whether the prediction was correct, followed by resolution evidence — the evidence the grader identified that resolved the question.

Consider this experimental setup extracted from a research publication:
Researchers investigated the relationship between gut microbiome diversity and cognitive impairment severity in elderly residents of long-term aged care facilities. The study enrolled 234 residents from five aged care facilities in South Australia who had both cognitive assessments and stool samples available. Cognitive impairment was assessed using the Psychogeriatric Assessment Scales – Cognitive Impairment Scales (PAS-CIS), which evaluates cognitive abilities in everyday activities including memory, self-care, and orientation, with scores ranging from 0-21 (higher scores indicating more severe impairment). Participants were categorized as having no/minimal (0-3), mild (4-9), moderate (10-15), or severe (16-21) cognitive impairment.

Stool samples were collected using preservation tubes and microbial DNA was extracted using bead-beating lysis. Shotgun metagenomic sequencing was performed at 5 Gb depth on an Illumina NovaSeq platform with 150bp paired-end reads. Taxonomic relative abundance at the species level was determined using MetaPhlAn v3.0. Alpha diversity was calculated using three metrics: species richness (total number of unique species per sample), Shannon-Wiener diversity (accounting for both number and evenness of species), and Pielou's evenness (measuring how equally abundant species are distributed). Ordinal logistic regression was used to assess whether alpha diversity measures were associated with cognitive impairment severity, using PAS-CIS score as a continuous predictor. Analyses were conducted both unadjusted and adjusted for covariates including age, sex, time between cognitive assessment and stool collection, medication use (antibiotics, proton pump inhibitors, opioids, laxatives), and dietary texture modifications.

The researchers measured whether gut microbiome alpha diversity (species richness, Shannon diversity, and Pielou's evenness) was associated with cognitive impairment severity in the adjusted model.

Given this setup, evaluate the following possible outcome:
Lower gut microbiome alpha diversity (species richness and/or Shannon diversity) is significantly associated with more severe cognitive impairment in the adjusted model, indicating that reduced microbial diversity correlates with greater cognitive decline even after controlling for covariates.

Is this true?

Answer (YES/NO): NO